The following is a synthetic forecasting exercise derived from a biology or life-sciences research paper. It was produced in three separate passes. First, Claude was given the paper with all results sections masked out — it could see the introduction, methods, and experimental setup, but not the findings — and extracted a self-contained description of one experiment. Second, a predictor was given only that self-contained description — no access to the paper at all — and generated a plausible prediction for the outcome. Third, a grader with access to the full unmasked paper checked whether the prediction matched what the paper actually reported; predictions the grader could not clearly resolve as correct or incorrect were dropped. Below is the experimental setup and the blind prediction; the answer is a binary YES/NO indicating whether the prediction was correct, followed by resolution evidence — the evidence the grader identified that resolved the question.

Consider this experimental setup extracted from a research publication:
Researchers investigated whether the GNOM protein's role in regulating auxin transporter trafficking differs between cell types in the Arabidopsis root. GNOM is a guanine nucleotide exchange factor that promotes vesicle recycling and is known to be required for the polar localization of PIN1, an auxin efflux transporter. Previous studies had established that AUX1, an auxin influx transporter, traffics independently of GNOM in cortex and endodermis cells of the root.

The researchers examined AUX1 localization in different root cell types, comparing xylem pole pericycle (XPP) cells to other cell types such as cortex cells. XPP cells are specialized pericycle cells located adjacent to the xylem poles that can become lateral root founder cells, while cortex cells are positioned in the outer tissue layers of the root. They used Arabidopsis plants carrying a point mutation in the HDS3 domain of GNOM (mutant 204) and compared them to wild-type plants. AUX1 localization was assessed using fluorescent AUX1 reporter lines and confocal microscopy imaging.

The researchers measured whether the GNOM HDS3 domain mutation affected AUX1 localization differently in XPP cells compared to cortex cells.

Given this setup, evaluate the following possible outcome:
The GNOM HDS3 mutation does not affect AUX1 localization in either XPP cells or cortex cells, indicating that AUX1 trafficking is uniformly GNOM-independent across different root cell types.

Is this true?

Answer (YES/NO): NO